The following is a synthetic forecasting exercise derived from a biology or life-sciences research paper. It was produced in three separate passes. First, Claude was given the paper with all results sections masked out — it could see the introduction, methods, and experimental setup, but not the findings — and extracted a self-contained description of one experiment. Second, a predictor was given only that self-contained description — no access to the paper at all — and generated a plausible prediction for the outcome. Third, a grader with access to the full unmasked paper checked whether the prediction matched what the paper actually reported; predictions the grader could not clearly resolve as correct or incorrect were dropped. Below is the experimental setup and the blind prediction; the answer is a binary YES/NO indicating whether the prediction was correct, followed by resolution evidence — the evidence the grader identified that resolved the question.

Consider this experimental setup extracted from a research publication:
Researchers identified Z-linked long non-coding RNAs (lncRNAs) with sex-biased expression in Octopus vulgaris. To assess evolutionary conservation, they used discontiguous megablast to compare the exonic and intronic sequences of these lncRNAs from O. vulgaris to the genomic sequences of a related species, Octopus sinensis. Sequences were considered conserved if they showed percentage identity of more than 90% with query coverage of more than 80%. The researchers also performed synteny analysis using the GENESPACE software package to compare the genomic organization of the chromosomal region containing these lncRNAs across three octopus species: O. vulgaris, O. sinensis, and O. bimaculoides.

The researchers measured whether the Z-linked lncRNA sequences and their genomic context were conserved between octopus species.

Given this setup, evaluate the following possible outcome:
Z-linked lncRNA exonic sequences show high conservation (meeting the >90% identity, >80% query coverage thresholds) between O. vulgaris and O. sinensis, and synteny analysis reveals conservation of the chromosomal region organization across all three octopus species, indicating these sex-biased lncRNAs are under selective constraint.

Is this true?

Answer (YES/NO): YES